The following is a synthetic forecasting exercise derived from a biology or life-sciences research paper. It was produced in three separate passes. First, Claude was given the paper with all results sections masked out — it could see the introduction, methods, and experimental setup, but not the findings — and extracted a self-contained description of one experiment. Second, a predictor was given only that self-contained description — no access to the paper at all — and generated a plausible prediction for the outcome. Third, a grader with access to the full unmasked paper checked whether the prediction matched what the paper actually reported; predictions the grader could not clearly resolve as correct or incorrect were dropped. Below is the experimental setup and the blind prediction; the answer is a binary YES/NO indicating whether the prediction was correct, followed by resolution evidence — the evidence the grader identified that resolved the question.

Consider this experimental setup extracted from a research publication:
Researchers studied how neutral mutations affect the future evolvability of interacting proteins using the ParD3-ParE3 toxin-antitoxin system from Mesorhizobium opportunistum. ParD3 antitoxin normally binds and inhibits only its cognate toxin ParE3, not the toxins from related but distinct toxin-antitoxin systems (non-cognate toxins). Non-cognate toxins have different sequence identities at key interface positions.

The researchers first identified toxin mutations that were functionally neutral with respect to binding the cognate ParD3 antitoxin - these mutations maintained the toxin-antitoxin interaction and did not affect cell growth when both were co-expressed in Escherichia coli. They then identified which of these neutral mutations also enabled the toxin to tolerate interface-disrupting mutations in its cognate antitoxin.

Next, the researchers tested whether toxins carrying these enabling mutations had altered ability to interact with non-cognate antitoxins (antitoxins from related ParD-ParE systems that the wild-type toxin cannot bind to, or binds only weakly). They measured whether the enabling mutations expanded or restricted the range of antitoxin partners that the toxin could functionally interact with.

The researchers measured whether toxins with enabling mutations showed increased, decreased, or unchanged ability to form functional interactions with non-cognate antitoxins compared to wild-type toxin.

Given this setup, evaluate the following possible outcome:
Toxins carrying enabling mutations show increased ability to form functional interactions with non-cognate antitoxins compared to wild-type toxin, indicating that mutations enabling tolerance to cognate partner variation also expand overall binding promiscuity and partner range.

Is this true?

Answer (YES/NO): YES